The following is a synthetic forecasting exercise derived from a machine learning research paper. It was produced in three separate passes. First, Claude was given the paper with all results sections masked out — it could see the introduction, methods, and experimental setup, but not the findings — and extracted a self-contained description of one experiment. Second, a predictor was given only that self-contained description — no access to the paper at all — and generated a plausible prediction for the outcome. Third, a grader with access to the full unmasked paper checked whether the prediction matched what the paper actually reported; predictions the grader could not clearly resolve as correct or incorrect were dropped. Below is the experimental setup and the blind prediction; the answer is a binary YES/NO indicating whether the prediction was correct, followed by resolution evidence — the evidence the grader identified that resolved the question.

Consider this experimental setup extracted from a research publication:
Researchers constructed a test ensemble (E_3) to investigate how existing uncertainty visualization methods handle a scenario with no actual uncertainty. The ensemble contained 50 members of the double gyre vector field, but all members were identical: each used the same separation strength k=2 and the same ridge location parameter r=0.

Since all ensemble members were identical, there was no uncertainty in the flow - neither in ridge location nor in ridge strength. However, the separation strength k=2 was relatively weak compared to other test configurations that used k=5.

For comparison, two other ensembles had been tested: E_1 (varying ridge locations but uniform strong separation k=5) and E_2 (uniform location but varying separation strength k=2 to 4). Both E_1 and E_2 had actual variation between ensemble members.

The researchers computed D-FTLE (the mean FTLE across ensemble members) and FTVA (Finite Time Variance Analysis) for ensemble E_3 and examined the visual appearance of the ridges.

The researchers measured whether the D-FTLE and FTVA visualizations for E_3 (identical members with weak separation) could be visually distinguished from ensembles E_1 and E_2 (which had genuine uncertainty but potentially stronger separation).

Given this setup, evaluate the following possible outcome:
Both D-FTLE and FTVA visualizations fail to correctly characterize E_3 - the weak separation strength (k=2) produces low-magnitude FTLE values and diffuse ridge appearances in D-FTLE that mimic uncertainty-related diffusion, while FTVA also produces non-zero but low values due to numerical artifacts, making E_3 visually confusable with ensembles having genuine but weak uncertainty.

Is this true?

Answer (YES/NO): NO